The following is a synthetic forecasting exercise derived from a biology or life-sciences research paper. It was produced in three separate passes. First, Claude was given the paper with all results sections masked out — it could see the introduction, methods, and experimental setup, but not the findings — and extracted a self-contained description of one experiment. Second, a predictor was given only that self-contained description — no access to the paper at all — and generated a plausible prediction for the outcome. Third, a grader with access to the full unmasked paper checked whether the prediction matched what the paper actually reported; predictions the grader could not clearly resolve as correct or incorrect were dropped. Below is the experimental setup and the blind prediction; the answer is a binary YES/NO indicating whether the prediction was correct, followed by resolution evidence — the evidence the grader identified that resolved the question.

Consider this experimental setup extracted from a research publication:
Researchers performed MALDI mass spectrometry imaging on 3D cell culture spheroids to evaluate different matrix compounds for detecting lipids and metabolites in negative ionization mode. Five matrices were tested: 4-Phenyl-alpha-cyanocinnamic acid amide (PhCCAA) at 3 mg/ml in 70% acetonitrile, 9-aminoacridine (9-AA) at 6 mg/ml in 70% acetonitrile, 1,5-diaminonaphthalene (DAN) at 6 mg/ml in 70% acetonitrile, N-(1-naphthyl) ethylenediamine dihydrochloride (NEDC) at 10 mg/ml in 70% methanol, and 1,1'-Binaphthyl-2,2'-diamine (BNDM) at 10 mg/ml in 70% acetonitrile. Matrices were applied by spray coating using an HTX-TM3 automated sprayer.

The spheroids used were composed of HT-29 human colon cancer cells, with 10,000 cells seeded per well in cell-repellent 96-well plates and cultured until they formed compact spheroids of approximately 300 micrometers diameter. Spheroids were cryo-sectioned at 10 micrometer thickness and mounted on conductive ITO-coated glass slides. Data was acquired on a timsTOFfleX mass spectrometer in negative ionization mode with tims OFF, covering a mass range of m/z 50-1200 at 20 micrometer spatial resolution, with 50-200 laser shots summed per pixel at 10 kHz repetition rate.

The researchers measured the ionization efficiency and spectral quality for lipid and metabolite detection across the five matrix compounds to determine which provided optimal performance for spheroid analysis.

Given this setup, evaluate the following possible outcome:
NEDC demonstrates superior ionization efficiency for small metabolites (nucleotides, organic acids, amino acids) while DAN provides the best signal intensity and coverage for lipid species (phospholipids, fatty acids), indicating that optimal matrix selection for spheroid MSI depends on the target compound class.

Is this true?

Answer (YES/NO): NO